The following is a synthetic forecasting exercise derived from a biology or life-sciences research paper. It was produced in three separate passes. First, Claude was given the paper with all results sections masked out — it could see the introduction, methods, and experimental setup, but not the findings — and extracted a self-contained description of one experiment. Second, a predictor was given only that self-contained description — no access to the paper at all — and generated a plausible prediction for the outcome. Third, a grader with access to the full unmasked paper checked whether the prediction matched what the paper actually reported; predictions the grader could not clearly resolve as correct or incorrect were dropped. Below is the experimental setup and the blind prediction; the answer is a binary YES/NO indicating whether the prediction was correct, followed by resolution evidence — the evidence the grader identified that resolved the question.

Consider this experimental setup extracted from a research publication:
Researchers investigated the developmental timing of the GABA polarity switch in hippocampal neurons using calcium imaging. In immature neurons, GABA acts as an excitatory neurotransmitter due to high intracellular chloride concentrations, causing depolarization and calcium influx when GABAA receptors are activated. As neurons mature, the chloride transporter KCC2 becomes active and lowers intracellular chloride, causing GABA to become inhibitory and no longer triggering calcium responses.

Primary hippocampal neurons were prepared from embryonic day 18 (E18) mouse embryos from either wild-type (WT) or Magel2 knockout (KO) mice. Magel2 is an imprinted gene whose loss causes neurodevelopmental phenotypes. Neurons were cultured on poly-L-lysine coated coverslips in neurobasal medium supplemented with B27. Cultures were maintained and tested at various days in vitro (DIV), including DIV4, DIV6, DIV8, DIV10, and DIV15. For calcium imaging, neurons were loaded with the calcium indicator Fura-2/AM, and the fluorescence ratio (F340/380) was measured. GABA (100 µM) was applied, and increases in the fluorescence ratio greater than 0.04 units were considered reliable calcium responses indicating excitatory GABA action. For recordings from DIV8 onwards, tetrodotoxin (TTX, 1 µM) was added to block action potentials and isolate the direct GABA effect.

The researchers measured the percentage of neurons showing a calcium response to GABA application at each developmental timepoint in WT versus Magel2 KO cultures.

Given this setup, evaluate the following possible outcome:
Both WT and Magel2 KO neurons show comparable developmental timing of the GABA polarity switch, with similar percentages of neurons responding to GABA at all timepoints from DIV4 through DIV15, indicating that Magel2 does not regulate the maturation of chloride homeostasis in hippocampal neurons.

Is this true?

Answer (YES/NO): NO